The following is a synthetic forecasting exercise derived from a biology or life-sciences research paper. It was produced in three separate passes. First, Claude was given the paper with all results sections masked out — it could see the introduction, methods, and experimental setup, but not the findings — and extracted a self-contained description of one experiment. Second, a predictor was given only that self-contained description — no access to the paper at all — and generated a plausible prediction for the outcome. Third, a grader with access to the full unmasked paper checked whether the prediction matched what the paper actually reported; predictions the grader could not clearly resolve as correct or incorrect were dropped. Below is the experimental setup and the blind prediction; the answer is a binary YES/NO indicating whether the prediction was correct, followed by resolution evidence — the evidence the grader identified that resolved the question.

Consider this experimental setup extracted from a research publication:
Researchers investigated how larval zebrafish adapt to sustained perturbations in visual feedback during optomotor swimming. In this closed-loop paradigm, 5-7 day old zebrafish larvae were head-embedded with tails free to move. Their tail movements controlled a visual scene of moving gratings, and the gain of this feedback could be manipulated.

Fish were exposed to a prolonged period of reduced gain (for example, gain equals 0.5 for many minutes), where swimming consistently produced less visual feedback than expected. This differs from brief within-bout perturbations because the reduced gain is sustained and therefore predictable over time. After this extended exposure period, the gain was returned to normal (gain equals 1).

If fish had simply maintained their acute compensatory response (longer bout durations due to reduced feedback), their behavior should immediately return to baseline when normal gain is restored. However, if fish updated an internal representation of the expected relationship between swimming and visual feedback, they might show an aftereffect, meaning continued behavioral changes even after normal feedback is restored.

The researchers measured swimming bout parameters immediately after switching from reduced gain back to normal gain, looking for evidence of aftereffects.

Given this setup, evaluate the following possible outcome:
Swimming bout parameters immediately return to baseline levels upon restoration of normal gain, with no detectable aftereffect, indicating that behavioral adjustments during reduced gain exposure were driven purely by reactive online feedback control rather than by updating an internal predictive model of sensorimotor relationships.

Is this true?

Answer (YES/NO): NO